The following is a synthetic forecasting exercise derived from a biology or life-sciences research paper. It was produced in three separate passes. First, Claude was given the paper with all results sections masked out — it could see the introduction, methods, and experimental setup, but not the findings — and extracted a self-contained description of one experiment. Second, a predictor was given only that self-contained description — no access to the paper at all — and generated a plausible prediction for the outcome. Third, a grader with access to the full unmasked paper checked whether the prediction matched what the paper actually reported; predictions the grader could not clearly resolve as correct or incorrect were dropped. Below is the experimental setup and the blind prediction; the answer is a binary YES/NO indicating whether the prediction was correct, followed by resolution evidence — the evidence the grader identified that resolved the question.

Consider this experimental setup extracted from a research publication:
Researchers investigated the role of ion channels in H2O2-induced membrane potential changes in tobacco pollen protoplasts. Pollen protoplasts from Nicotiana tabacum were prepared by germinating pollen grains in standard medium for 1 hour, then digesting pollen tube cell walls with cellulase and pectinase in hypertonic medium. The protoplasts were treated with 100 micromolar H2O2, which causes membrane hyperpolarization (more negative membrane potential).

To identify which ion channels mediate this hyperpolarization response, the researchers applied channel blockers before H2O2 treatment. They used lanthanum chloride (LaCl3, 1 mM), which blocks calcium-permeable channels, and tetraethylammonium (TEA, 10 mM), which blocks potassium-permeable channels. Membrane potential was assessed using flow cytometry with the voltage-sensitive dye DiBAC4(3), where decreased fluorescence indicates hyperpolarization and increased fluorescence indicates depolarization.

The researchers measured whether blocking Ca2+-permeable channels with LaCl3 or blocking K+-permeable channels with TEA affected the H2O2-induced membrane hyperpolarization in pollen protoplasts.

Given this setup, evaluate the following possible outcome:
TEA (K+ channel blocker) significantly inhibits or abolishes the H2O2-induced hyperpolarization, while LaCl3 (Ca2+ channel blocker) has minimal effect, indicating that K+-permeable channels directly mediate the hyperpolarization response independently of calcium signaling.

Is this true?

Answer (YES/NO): NO